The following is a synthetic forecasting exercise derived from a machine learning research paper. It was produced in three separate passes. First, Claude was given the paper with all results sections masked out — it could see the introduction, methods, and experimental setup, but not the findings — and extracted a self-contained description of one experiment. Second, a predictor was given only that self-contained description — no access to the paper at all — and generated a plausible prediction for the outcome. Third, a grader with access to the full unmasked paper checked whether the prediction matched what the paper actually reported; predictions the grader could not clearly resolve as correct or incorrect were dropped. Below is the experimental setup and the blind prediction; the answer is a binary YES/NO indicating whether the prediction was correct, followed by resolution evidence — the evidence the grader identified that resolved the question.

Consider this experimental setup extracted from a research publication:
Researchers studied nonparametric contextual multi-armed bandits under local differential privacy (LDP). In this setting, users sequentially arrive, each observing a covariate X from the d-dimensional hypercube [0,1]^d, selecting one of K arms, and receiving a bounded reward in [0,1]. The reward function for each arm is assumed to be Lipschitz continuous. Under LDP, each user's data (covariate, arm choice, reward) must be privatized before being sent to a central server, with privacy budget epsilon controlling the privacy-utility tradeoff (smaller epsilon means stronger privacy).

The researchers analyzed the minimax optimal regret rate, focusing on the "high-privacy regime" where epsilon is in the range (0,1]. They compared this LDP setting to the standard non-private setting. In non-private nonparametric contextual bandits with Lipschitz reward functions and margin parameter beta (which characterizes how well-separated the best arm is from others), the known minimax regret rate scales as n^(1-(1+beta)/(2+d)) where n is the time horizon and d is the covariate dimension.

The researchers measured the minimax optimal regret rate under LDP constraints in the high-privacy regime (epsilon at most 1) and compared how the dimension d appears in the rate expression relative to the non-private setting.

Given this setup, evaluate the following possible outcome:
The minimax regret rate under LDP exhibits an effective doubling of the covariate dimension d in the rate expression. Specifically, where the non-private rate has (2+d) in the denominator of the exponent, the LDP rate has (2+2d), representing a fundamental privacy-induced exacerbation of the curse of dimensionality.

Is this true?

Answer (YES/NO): YES